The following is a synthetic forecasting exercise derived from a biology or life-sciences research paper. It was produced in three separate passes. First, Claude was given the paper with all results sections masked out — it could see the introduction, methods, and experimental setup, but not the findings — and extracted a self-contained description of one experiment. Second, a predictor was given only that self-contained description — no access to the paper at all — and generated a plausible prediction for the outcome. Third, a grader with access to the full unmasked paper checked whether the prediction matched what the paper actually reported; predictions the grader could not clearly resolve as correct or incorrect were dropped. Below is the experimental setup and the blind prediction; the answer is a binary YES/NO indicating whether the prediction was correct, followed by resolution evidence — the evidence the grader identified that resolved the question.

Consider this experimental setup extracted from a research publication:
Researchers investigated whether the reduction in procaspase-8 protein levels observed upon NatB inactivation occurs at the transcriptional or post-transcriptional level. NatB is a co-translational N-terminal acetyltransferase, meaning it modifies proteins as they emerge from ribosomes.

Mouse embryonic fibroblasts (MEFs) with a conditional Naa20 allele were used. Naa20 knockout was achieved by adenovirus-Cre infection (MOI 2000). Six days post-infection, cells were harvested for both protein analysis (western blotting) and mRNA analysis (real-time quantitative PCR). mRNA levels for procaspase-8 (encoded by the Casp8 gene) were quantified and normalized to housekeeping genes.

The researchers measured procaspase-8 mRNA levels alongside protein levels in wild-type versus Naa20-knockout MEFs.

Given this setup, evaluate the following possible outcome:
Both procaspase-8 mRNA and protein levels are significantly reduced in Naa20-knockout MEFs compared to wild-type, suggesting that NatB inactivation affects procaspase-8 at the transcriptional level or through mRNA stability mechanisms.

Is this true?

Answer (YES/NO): NO